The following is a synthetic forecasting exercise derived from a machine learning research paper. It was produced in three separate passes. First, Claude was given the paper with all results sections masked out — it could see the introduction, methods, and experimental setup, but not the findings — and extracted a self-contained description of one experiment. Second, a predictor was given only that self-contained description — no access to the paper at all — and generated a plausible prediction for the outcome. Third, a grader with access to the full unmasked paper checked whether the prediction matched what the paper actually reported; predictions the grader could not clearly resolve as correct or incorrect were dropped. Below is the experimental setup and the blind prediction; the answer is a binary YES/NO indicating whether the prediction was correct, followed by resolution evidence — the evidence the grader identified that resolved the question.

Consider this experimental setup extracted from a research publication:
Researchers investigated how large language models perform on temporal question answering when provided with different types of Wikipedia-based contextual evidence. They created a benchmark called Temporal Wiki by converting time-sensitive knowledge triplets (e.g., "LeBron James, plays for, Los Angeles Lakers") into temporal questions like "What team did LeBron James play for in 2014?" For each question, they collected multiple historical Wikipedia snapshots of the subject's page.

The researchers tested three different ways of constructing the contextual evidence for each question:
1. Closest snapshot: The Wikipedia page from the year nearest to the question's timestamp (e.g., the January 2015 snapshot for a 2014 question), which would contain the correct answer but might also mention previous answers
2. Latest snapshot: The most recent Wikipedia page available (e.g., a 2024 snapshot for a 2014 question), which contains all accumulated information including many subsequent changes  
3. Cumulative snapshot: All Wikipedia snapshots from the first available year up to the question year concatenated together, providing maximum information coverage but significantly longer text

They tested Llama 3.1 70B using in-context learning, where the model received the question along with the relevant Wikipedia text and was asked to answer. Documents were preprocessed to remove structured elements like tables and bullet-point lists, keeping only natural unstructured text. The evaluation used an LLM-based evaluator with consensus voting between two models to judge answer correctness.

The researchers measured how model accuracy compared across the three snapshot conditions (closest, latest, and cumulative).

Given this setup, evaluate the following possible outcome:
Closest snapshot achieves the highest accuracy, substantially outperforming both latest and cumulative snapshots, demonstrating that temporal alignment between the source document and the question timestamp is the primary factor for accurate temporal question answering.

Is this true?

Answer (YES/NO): NO